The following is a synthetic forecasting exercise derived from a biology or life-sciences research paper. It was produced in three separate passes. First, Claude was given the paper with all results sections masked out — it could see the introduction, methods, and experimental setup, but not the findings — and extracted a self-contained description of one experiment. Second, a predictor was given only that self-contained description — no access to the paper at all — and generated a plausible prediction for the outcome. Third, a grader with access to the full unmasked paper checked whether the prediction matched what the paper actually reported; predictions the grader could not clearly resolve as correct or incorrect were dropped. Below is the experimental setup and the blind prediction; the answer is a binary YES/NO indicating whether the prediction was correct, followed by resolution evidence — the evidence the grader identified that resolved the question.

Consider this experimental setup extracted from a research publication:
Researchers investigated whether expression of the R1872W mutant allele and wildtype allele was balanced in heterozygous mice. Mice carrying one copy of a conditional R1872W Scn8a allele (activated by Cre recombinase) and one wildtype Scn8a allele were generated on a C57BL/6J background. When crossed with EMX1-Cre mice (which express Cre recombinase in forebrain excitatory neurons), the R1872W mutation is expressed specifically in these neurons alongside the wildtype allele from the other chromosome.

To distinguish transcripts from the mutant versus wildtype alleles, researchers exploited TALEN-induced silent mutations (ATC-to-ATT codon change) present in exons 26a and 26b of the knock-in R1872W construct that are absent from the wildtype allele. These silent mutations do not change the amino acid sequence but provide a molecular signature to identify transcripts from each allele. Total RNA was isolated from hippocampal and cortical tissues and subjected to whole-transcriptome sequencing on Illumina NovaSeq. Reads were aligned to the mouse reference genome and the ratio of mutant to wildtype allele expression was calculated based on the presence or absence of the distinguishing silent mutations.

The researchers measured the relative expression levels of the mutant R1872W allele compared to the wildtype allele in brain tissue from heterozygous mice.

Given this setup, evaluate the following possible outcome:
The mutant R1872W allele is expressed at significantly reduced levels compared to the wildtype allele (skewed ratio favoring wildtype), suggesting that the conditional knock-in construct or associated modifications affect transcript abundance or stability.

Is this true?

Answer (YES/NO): NO